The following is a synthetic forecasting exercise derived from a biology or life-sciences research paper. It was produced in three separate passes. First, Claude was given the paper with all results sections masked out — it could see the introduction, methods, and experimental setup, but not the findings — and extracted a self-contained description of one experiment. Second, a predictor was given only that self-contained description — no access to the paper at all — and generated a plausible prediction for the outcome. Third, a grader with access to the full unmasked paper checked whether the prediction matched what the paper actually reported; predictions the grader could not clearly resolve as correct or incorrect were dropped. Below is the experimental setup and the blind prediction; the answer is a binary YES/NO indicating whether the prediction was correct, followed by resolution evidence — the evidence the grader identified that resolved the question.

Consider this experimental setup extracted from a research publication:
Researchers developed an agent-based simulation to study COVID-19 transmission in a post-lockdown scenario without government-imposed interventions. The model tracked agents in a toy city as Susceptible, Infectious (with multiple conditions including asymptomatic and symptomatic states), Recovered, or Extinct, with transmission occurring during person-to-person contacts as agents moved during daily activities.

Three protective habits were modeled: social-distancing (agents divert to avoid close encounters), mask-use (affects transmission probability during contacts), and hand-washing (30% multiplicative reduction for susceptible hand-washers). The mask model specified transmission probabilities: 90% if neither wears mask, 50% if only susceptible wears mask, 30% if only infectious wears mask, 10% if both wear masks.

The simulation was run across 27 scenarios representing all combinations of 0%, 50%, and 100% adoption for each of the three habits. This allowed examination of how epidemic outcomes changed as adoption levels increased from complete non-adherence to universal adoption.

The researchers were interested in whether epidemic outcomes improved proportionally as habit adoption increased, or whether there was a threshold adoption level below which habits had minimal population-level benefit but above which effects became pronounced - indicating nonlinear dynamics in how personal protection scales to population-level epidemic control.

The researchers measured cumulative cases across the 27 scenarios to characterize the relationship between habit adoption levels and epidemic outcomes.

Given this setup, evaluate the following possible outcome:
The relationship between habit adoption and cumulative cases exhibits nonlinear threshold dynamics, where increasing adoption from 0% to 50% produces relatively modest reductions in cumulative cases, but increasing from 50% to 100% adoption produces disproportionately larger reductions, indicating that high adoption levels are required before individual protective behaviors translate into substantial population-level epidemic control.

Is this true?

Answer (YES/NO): YES